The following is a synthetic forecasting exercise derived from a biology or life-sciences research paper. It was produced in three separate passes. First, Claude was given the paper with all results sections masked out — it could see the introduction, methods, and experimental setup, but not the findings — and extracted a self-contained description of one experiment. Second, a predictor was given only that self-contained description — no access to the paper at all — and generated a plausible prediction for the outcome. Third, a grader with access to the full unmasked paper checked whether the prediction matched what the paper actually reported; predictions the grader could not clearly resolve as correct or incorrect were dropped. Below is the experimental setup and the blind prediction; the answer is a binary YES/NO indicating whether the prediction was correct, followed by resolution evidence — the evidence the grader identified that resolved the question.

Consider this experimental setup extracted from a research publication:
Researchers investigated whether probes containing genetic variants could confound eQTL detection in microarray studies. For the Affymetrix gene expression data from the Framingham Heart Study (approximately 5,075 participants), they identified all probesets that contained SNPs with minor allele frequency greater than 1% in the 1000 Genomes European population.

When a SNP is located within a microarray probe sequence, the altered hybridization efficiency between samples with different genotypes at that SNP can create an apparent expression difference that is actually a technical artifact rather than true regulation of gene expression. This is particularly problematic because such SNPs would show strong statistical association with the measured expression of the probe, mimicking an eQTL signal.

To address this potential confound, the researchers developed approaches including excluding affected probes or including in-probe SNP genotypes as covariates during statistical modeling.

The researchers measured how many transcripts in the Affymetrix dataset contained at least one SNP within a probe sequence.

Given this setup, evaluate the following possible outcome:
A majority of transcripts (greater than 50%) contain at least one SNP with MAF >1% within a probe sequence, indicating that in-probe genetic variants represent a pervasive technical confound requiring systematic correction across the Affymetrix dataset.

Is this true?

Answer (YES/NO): YES